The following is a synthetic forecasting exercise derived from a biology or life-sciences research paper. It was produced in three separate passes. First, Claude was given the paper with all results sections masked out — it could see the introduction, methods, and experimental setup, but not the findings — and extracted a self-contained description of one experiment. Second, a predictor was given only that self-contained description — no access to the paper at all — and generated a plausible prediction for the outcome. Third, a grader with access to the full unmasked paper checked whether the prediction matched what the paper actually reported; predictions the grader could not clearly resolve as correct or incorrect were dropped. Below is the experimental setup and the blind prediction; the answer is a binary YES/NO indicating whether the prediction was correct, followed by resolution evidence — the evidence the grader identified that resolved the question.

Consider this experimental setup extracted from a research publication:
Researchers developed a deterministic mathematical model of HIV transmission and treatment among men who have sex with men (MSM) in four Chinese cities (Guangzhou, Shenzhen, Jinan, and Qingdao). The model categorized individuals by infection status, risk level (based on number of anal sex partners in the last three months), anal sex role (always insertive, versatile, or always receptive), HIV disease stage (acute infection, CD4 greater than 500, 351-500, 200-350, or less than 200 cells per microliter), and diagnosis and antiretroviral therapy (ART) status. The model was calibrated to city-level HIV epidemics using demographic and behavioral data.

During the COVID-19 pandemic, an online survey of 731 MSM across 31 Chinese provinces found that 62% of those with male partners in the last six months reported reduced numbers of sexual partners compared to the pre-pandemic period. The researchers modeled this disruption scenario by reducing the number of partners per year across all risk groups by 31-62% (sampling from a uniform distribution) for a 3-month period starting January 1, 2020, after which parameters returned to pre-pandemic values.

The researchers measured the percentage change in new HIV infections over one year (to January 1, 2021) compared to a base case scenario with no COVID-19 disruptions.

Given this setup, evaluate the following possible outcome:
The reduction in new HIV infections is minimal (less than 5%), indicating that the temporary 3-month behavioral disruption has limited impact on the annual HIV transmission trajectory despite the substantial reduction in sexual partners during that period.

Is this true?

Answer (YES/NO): NO